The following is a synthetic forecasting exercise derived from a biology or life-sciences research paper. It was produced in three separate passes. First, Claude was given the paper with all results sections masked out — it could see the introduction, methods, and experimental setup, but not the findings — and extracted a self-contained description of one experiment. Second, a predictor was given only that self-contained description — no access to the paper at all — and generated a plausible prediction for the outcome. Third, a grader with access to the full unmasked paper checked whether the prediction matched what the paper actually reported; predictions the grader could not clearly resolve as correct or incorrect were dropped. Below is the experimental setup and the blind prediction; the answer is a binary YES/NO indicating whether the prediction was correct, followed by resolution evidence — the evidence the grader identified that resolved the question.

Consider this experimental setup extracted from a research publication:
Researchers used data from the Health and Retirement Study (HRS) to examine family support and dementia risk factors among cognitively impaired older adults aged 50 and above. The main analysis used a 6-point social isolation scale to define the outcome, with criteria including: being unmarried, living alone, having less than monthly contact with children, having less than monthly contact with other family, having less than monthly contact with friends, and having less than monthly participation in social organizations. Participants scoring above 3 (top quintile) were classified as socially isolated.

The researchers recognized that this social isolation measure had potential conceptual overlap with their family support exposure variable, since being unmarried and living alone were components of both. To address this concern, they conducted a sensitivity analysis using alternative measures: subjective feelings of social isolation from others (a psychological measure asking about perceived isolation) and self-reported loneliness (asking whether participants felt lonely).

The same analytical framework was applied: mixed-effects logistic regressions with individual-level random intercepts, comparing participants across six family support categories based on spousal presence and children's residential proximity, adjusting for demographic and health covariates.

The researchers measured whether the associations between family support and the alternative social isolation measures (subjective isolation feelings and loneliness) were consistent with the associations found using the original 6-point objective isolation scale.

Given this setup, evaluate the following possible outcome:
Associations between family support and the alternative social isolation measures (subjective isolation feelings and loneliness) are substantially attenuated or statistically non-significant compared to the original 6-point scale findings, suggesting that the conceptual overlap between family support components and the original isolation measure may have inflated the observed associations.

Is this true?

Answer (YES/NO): NO